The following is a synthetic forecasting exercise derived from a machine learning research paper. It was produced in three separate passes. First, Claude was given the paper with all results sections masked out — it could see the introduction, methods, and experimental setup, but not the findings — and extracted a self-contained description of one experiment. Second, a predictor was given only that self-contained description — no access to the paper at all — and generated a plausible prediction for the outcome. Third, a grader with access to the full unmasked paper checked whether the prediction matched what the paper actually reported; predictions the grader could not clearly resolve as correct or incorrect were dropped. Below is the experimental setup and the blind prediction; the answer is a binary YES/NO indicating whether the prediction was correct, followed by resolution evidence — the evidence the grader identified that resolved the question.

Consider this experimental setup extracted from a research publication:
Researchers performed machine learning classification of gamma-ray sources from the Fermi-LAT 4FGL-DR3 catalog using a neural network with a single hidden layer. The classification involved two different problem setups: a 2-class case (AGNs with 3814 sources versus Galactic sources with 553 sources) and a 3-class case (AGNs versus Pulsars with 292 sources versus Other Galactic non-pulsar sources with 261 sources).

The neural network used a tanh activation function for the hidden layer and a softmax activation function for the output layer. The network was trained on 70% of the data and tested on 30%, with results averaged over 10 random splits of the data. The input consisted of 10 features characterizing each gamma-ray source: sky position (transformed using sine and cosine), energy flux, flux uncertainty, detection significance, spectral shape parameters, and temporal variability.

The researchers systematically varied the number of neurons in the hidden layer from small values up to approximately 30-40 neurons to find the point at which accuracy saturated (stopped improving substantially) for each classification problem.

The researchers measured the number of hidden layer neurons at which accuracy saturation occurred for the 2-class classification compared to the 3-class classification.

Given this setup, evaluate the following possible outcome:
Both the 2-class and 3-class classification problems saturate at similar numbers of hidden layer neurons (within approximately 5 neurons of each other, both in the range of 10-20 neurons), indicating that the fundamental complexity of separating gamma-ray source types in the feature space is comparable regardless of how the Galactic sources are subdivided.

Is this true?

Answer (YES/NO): NO